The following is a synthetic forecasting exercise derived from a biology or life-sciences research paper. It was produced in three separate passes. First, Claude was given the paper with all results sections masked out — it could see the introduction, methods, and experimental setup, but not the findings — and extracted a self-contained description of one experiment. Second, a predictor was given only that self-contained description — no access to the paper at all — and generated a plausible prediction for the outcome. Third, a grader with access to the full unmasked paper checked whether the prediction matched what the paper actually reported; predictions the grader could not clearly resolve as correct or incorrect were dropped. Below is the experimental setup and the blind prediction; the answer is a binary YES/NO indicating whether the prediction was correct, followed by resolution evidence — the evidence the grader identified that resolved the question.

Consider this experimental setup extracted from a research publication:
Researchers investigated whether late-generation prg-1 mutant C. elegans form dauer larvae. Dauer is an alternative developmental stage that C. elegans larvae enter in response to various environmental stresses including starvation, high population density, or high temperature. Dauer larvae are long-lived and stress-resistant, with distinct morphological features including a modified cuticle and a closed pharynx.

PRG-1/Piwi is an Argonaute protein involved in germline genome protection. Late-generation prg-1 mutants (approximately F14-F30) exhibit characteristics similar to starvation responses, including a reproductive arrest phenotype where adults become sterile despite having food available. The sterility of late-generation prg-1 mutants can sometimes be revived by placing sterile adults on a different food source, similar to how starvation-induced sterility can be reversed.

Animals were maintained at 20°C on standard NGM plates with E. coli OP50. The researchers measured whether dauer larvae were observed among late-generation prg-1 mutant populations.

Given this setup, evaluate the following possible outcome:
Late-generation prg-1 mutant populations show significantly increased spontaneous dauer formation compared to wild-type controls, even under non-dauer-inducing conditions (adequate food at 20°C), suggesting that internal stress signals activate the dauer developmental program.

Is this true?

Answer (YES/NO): NO